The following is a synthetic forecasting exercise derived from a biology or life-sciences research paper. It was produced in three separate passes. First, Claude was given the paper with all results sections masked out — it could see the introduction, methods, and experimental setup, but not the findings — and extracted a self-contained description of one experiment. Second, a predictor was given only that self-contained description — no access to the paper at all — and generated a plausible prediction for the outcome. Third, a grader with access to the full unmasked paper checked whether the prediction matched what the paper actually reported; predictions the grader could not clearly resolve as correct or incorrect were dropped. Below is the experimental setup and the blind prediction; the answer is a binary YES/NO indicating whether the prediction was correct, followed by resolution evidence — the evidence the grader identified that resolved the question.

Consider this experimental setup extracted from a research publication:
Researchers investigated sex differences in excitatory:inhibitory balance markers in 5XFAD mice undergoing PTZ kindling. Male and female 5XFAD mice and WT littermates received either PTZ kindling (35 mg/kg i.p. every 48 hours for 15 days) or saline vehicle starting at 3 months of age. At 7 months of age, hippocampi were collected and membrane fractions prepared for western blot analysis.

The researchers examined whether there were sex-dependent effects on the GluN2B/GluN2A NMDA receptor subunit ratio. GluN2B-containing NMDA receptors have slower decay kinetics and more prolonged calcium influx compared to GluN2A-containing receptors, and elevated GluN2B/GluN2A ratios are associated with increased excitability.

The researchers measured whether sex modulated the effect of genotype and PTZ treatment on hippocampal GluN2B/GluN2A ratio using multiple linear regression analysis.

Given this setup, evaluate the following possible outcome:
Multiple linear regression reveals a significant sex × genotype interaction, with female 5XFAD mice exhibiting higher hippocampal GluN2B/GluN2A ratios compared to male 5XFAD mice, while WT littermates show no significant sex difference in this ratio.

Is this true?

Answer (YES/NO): NO